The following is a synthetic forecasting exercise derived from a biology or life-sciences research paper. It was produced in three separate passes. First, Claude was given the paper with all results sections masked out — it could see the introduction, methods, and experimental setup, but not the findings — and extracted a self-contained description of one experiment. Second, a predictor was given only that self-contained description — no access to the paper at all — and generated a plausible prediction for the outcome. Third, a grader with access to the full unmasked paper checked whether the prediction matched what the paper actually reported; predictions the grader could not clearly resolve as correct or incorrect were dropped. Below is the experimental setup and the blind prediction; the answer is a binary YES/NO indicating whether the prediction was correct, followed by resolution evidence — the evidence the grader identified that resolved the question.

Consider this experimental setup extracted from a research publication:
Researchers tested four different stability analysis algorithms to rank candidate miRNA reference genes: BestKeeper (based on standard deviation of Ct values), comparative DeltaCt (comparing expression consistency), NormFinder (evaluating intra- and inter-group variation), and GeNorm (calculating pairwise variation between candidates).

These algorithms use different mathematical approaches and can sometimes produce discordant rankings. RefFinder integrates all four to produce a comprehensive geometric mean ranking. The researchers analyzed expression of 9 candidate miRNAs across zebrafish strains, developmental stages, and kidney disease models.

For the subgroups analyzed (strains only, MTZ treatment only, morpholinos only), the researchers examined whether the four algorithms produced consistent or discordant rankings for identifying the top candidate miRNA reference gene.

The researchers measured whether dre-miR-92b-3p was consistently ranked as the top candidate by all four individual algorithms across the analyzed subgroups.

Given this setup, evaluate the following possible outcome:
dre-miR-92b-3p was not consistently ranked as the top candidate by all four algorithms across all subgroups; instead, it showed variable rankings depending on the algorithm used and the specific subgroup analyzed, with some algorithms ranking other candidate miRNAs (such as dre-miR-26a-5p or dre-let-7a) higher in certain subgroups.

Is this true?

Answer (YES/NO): NO